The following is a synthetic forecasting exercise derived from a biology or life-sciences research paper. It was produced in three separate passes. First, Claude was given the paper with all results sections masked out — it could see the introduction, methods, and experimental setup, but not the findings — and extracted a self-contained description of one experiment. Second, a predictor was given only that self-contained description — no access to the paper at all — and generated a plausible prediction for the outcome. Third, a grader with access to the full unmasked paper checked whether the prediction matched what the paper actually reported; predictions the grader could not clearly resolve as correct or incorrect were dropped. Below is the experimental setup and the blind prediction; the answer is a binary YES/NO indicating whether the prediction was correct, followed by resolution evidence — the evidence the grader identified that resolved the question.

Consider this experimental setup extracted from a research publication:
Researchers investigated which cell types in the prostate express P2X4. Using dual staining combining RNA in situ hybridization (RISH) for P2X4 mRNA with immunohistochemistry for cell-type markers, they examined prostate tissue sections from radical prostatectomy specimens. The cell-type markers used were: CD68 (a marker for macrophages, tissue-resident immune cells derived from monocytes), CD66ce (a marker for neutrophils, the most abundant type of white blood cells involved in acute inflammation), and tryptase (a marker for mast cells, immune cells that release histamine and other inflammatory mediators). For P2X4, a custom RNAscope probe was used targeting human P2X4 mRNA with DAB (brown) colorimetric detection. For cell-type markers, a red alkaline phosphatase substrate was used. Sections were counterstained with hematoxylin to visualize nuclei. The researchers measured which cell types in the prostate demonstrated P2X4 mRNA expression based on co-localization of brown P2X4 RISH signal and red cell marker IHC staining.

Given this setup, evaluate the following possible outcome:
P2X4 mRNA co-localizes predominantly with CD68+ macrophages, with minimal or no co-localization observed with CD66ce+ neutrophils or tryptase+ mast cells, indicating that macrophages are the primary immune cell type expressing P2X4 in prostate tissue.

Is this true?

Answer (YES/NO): NO